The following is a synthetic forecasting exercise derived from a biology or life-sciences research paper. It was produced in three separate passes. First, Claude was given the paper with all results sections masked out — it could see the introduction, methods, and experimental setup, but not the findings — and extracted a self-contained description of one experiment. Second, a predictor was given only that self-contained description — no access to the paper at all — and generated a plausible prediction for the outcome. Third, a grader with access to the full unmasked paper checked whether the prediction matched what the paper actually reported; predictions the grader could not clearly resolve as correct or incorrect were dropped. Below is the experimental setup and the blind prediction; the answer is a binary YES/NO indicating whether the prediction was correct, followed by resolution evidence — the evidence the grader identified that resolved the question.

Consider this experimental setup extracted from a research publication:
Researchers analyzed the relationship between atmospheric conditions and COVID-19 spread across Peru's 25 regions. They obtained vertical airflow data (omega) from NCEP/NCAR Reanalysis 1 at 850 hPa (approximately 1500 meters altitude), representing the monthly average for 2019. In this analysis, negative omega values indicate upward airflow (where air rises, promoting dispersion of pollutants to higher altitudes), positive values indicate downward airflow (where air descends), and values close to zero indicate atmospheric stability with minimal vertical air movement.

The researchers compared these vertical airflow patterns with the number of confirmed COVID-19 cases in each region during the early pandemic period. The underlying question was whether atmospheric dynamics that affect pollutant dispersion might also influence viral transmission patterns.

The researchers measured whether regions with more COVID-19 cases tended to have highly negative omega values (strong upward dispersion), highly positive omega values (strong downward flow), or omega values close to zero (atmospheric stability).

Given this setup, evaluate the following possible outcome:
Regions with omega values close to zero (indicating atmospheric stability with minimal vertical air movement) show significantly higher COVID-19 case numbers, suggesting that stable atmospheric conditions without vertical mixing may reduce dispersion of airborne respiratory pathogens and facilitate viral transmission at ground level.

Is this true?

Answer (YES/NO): YES